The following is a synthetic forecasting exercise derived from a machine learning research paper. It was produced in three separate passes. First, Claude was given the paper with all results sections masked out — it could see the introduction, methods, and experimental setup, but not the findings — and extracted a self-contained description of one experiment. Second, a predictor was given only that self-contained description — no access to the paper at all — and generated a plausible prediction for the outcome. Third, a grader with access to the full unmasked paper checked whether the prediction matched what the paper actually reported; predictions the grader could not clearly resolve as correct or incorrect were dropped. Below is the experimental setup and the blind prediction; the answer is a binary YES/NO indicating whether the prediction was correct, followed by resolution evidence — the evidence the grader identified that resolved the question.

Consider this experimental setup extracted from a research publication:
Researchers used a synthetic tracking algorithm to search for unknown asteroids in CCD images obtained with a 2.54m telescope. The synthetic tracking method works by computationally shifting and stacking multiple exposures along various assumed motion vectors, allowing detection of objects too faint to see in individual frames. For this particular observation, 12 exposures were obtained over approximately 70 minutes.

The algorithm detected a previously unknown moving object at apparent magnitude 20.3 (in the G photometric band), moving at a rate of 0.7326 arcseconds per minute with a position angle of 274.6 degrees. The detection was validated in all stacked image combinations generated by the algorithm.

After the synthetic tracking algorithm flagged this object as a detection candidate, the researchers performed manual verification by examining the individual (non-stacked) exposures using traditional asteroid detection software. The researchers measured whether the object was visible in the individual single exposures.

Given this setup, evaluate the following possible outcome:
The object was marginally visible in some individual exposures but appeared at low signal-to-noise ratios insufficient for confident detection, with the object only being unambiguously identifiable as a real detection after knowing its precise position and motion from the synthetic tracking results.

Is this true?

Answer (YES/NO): NO